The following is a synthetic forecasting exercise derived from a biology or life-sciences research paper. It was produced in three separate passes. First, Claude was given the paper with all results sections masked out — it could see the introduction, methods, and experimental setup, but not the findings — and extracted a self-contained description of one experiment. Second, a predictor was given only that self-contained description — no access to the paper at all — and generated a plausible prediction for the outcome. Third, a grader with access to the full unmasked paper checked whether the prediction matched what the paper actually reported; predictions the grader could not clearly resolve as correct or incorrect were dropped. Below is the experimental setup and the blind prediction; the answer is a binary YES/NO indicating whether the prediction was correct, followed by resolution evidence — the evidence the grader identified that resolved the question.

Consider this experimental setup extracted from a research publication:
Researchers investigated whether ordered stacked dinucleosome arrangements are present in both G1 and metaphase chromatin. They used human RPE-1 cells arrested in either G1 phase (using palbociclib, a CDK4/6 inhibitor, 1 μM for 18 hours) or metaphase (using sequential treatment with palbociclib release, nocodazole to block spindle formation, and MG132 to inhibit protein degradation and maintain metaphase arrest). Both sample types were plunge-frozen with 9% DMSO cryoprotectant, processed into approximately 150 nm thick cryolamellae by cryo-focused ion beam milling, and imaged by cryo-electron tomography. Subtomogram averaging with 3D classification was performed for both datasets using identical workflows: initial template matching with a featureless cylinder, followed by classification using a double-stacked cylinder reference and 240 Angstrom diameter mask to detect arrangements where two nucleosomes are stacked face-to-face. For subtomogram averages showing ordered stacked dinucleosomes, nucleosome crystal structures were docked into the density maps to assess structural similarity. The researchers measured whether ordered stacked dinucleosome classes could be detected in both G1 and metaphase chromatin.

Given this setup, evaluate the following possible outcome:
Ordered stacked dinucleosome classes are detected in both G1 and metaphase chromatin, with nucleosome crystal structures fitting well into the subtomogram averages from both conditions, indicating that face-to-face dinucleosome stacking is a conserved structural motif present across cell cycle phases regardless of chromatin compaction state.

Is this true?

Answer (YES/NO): YES